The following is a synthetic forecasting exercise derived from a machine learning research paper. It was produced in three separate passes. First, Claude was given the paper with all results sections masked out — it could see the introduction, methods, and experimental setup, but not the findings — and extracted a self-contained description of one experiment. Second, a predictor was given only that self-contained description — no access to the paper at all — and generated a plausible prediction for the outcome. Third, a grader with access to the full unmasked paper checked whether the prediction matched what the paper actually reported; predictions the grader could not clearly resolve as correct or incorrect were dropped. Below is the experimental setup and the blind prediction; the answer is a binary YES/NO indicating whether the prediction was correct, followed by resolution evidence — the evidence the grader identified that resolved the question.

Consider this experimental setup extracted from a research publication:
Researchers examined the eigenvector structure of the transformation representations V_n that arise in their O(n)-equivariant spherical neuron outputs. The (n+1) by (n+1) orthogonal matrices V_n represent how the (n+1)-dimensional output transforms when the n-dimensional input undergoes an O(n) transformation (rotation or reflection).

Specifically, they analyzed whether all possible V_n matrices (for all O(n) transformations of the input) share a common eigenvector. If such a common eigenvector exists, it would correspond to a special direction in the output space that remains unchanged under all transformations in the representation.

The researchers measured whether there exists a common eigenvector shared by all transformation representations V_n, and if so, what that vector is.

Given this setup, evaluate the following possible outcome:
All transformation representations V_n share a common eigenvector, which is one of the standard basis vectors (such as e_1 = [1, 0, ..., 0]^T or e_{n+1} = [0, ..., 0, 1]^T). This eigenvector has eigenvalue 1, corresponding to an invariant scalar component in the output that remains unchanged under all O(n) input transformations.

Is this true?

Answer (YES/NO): NO